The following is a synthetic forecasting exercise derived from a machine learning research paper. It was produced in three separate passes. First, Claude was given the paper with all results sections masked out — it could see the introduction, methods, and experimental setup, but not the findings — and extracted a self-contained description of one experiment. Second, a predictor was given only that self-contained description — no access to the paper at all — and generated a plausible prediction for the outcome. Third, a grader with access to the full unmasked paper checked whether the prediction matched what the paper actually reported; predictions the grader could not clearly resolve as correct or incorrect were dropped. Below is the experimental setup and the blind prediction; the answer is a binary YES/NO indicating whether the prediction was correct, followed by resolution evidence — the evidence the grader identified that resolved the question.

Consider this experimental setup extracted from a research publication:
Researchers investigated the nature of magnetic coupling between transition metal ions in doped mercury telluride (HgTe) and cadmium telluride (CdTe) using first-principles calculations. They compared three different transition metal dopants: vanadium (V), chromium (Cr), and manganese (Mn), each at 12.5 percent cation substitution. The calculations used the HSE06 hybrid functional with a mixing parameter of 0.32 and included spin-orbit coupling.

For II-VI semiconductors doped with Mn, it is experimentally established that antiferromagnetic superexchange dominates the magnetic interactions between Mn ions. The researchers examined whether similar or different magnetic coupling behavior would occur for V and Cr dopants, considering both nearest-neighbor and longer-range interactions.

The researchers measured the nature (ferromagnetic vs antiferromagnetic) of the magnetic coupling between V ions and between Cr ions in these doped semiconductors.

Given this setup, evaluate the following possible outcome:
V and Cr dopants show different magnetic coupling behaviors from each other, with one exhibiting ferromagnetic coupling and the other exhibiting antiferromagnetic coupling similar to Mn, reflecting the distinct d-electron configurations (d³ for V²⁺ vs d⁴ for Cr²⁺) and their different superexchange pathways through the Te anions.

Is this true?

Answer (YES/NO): YES